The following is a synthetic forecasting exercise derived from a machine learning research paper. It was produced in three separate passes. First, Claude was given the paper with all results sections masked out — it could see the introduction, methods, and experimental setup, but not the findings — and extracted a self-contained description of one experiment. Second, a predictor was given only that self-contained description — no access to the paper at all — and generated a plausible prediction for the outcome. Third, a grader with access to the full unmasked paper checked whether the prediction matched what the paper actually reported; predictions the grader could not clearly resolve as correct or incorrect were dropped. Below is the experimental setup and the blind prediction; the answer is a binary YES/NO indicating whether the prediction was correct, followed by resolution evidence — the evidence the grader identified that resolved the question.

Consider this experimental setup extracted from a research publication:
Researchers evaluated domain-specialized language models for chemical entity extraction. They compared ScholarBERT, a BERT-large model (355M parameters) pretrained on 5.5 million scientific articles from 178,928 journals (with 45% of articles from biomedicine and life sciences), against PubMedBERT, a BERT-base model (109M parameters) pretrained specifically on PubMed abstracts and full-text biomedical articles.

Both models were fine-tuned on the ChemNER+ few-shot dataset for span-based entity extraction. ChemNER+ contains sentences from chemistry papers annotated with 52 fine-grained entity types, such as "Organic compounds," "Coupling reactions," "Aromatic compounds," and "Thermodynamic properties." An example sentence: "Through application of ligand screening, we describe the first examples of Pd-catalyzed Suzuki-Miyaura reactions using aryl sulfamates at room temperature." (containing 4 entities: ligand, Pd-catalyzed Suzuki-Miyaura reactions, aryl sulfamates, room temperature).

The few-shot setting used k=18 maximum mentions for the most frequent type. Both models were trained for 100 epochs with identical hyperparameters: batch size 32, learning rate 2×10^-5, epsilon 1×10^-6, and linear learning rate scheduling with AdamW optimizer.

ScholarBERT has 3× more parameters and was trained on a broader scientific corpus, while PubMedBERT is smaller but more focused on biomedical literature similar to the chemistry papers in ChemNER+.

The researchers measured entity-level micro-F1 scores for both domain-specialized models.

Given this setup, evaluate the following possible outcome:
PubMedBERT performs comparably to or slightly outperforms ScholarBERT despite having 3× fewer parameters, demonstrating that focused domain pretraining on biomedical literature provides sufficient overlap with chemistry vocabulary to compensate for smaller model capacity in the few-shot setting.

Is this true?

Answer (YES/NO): NO